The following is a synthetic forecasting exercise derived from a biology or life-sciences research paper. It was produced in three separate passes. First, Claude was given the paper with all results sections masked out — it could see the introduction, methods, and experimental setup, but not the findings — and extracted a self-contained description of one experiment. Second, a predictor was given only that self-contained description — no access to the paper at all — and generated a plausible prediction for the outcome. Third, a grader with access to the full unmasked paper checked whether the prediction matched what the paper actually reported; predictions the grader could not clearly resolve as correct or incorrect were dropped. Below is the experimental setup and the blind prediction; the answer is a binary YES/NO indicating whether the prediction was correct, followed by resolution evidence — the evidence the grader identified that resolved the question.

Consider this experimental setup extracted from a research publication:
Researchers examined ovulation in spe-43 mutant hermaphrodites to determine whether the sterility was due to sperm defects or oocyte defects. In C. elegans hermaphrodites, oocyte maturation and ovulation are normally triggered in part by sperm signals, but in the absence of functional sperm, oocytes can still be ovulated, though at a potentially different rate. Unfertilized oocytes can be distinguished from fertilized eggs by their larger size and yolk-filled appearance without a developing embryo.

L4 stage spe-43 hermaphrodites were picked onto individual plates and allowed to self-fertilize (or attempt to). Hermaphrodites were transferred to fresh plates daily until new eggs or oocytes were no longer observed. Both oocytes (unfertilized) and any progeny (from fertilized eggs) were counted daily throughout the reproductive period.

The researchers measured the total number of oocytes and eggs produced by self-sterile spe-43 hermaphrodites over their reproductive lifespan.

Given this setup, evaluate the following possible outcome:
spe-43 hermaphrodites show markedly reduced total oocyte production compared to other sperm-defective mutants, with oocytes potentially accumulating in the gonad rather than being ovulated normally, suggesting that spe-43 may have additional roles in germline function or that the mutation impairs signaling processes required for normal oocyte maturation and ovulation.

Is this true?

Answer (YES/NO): NO